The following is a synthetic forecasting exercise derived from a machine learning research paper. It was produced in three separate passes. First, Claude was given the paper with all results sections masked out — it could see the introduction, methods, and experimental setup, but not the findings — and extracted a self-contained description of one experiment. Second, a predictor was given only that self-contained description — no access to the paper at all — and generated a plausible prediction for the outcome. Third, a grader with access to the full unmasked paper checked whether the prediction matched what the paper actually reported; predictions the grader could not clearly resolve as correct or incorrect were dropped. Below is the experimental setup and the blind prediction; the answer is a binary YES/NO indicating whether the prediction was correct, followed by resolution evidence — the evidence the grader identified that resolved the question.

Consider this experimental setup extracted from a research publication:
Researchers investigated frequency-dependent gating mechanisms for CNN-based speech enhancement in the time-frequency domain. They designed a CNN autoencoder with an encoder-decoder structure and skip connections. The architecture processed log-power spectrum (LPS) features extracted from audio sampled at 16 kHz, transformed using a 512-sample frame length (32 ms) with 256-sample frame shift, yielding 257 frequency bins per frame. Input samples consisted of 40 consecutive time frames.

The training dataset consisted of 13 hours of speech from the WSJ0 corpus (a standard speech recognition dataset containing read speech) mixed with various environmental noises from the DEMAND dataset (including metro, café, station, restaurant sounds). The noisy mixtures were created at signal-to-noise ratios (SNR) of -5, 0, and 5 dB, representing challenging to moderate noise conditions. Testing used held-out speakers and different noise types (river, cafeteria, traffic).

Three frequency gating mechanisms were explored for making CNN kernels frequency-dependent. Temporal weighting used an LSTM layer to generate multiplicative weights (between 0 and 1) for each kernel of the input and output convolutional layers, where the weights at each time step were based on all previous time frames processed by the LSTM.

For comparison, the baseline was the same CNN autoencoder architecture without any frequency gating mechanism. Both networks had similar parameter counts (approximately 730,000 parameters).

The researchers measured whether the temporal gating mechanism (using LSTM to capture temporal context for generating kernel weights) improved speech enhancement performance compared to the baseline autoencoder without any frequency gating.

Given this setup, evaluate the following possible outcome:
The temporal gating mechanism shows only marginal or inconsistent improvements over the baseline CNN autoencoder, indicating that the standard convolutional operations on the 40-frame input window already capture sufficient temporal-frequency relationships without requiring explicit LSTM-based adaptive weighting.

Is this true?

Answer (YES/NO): YES